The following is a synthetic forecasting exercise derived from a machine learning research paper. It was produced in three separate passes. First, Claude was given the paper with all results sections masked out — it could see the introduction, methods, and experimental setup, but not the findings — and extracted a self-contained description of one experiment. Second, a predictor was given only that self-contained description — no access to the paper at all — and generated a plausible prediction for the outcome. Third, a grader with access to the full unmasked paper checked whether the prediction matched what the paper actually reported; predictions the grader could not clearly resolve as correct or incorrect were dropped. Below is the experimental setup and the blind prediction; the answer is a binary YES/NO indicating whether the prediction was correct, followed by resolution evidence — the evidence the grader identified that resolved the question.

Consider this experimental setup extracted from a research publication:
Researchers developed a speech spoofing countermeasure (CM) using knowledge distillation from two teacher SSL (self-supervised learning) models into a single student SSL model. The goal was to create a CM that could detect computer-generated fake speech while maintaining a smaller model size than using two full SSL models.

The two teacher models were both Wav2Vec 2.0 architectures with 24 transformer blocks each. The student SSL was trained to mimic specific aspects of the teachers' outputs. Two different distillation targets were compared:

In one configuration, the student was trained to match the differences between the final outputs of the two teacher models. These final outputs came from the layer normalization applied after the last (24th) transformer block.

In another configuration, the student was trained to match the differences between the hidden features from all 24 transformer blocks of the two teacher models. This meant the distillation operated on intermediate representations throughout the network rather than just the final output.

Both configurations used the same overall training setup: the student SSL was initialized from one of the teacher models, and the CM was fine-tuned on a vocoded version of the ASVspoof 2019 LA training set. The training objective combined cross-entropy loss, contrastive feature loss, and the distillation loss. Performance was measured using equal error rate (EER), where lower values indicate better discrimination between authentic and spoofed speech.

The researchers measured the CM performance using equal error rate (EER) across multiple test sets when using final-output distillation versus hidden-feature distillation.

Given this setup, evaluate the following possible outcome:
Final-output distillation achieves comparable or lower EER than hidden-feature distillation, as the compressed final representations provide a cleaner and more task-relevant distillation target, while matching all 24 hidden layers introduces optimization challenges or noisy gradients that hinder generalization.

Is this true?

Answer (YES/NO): YES